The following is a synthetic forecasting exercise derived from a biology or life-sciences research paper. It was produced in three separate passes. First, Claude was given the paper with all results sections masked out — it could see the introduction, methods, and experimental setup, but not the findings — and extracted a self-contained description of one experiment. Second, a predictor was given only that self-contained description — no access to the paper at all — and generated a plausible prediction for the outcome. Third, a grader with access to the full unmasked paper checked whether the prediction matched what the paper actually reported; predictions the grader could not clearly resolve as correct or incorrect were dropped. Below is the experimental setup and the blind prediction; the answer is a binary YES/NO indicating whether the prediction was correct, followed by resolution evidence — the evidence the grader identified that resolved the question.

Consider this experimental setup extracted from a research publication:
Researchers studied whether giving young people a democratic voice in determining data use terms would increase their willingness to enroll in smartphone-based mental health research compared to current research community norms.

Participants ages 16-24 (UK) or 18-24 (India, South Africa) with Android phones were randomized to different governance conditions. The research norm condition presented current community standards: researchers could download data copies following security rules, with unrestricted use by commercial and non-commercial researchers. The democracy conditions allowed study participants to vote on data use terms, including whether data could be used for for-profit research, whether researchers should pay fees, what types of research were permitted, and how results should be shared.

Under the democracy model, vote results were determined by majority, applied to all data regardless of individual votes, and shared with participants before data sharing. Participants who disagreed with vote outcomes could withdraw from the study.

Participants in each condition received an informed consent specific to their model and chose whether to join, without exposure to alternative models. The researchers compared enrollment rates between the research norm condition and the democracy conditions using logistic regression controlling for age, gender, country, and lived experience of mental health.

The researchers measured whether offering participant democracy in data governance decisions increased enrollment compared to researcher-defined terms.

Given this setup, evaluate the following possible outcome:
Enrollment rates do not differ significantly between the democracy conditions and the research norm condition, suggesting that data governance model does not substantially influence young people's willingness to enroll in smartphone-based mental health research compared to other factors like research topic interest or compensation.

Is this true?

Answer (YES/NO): YES